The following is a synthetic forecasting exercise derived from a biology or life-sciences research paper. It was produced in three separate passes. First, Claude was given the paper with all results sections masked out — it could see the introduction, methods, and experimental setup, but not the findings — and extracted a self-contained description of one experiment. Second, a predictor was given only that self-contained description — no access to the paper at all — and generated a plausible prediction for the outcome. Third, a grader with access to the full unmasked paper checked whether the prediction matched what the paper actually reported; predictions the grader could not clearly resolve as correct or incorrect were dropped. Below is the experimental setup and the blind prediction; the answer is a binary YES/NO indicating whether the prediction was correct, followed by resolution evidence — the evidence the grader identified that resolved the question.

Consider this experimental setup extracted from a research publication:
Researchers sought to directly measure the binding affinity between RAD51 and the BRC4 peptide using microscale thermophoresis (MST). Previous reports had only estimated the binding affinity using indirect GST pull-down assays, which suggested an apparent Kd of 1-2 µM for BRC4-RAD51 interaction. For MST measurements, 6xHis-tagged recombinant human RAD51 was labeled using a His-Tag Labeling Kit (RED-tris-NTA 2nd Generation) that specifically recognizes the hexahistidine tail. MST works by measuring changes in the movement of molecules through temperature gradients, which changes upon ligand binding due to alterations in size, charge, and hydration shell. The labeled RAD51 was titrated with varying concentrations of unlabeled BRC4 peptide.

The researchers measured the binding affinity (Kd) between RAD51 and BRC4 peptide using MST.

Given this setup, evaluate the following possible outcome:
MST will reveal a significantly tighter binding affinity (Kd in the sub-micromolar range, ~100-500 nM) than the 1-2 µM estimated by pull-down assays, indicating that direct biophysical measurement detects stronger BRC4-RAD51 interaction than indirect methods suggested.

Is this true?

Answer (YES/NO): NO